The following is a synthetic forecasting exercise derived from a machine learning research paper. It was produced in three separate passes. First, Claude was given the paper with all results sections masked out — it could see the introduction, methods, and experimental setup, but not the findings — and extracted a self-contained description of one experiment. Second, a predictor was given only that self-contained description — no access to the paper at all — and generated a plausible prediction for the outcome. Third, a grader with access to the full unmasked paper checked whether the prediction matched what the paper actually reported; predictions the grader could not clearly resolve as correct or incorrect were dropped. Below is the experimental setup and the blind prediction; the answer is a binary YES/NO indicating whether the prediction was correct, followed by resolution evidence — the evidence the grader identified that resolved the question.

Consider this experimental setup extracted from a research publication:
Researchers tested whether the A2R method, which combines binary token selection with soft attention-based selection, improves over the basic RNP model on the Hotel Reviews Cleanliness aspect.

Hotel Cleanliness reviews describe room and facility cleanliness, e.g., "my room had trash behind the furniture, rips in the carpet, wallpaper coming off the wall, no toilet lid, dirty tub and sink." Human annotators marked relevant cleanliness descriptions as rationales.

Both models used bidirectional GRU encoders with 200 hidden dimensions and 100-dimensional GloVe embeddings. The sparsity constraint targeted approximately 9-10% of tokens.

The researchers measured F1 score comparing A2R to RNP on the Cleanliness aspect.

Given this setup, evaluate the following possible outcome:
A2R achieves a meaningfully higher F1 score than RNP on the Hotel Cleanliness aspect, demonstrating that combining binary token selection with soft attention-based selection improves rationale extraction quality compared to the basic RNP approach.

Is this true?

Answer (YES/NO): NO